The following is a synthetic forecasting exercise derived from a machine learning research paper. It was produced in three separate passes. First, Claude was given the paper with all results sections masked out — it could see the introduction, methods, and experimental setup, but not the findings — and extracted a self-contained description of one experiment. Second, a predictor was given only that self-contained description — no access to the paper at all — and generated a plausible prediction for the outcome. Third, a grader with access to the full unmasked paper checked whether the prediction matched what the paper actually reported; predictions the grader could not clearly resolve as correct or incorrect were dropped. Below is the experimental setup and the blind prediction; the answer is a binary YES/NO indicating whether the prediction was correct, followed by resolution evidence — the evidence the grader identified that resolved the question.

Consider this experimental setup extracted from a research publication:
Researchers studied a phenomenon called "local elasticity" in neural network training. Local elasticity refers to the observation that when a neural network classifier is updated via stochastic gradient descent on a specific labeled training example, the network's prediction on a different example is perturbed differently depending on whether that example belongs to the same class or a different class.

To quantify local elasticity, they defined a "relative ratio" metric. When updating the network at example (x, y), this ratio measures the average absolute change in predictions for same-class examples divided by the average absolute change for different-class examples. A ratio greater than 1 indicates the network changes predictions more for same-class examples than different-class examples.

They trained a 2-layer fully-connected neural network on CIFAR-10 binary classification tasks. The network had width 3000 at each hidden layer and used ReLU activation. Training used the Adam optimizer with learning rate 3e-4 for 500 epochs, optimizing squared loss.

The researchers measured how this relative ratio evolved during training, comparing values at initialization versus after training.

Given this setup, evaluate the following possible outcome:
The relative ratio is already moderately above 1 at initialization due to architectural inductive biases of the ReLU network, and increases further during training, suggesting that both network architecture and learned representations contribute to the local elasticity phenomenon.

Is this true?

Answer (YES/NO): NO